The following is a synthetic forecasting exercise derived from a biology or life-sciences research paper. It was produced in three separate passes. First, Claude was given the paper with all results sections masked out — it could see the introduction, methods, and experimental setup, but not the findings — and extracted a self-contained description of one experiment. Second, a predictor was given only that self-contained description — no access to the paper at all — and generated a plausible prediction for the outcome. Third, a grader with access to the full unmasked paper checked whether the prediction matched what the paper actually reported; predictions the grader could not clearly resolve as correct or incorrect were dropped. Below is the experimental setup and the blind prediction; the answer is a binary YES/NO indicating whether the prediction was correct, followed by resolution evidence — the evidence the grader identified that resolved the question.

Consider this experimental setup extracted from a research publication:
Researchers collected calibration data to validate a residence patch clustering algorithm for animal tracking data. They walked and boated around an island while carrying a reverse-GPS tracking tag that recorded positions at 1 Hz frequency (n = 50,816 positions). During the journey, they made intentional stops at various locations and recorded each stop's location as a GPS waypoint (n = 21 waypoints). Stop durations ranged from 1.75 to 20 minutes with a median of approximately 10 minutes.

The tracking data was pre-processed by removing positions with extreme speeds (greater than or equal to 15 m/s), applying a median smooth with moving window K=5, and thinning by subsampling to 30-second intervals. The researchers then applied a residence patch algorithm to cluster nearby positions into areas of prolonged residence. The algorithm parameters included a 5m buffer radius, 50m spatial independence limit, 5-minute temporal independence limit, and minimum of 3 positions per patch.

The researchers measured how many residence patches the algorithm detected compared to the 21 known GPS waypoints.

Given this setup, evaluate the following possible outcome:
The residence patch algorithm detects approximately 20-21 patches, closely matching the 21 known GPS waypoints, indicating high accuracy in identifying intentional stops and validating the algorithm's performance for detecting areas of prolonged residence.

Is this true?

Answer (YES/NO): NO